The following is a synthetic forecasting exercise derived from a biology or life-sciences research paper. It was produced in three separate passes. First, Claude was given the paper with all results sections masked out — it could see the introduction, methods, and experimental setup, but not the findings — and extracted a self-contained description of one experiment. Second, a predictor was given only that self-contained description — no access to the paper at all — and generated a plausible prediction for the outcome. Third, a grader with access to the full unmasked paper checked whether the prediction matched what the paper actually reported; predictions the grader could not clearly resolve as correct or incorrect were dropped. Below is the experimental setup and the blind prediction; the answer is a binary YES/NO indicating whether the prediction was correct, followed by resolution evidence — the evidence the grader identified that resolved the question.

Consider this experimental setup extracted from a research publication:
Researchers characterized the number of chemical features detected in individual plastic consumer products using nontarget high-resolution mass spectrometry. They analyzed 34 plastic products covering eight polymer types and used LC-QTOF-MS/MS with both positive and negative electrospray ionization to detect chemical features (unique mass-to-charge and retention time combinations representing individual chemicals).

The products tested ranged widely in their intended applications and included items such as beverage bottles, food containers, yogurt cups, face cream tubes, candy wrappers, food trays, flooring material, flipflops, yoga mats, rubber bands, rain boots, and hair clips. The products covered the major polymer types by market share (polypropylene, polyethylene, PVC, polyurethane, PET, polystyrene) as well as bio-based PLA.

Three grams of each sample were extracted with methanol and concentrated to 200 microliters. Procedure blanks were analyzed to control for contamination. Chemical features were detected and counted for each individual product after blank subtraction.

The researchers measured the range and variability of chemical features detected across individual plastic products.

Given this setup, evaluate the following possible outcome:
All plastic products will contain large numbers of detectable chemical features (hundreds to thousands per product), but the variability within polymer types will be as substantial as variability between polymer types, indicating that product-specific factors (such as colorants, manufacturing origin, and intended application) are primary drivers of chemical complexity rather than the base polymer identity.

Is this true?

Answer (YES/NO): NO